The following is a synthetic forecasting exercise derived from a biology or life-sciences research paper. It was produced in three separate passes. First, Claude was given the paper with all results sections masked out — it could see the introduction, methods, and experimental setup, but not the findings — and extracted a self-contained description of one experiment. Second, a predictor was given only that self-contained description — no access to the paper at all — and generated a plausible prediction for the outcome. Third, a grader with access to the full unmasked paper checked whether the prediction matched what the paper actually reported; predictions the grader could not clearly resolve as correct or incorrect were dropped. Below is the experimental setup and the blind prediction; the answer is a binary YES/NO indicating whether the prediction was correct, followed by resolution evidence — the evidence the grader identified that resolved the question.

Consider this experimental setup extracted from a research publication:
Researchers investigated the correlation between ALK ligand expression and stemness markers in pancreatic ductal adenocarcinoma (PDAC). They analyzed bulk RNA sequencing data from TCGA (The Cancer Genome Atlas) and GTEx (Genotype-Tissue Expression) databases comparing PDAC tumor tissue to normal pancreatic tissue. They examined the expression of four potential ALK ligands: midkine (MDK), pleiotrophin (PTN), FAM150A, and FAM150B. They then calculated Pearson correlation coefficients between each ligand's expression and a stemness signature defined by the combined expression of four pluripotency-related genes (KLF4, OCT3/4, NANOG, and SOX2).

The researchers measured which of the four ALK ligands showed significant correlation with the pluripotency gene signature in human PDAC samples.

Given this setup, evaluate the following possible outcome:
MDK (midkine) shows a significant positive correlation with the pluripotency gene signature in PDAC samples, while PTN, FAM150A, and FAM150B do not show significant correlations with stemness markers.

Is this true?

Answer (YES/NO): YES